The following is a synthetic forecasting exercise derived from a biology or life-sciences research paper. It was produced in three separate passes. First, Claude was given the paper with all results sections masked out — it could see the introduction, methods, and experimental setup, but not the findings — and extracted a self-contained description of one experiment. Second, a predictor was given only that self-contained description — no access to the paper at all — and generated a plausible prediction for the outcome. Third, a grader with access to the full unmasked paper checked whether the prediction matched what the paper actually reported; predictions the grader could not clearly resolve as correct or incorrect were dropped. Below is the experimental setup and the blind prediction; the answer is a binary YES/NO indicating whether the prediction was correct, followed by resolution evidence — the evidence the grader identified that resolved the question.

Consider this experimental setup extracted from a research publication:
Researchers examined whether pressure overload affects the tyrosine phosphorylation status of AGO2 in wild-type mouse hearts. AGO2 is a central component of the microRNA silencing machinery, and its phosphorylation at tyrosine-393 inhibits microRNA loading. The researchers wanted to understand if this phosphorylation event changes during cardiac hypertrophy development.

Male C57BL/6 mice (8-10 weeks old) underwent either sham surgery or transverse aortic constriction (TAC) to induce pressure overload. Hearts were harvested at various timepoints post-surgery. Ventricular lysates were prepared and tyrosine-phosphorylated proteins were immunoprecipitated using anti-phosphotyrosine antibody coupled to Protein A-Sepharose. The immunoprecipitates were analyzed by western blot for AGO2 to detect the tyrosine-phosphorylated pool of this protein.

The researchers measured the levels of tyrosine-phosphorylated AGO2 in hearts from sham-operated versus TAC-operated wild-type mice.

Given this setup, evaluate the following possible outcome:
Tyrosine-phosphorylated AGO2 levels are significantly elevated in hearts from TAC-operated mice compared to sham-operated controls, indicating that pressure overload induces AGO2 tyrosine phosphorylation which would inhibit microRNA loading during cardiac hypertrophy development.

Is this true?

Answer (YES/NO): YES